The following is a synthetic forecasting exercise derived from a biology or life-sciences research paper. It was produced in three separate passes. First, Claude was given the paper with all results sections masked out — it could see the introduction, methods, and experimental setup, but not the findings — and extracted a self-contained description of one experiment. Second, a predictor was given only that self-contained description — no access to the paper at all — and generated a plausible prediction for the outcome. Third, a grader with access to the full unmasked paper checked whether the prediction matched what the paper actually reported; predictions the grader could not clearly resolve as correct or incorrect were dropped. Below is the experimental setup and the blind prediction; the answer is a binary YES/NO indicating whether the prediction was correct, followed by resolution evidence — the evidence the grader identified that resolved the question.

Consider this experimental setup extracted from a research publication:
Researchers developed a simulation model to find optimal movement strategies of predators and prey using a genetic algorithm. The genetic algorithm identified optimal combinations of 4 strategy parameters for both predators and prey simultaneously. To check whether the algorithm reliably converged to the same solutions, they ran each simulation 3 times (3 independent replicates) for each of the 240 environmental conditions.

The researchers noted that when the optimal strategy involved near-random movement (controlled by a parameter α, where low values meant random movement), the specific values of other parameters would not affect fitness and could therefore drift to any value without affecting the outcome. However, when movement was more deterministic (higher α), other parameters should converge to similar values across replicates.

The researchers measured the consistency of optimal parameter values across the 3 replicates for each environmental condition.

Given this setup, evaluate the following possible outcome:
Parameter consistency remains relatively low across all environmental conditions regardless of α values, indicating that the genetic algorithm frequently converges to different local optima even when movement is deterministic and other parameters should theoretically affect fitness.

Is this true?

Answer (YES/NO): NO